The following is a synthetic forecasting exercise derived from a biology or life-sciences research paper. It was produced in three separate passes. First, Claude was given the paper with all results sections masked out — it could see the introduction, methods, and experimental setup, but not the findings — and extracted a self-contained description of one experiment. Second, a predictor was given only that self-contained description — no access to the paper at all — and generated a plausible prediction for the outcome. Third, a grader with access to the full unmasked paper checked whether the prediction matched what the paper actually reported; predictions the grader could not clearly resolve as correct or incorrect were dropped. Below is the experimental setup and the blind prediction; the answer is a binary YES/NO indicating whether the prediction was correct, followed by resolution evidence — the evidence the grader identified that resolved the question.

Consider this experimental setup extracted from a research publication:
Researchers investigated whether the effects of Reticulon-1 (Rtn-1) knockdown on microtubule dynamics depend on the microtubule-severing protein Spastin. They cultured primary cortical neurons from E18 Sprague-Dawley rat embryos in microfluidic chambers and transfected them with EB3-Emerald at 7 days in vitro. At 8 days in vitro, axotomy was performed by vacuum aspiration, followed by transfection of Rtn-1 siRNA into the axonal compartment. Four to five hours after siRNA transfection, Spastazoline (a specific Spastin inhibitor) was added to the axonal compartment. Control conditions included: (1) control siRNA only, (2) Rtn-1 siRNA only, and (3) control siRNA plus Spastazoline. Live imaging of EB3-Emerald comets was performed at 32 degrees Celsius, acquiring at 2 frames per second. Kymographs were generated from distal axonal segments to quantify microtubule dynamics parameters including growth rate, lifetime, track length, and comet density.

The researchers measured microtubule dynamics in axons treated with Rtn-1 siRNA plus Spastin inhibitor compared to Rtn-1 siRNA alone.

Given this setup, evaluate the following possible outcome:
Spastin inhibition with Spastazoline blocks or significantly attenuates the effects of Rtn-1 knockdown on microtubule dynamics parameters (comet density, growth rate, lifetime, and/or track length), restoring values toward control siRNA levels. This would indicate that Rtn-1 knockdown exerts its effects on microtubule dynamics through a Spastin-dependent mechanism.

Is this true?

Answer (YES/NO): NO